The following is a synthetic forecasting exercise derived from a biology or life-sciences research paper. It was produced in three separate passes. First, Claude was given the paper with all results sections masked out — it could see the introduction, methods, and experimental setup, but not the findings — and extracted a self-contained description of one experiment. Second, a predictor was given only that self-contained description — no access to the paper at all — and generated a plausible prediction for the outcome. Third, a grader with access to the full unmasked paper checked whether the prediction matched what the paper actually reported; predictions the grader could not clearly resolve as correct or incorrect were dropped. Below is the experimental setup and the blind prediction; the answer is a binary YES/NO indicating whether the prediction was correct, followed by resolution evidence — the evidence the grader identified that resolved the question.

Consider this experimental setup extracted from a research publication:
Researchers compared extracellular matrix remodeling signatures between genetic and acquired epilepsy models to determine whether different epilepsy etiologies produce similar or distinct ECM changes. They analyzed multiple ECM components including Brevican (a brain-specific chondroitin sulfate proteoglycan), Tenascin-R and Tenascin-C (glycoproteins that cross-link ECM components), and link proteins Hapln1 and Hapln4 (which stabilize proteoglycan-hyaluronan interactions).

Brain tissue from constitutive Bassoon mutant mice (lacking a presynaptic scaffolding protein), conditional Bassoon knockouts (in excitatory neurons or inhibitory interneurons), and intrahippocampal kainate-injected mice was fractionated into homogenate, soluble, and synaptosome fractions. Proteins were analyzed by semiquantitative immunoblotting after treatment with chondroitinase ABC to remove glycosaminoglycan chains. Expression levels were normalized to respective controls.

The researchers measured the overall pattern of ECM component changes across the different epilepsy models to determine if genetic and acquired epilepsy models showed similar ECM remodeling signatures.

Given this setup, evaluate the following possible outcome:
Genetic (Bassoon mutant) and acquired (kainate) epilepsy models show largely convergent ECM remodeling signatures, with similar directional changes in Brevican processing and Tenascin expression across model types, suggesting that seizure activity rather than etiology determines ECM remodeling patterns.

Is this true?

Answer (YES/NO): NO